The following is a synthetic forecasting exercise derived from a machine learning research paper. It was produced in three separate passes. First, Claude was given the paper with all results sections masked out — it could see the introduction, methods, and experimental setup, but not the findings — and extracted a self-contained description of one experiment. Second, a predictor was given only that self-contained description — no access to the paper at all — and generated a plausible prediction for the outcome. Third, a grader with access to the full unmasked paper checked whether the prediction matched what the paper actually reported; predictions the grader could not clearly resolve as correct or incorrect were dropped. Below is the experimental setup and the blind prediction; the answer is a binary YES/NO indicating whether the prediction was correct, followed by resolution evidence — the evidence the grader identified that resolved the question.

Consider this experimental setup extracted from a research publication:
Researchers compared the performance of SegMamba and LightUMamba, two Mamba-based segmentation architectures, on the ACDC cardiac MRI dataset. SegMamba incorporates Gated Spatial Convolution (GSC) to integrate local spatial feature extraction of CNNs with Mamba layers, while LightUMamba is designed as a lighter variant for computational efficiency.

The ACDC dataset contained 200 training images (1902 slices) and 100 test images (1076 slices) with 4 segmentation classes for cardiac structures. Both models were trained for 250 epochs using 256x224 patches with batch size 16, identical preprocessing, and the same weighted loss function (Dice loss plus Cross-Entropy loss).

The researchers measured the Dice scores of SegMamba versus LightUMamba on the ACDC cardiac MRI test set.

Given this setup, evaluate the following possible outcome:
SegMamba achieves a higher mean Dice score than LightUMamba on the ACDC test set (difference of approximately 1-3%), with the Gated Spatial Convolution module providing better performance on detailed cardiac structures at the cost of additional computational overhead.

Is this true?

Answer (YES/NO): NO